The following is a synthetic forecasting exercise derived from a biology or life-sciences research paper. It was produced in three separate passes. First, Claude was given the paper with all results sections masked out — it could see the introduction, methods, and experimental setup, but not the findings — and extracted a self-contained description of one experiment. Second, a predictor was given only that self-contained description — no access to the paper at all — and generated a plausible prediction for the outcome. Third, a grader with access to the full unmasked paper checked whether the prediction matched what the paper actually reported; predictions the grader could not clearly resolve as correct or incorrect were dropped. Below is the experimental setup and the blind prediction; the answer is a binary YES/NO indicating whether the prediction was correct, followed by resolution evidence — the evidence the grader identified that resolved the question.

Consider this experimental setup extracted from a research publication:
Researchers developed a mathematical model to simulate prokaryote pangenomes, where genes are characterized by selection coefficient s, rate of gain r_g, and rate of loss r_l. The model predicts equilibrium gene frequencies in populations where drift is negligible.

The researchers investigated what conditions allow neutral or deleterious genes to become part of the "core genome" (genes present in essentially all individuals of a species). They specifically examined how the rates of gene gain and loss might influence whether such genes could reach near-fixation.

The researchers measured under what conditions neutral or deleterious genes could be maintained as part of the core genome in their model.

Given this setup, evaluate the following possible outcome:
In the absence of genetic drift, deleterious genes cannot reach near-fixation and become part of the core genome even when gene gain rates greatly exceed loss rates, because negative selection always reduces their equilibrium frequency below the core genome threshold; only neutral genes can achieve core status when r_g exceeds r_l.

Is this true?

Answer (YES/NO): NO